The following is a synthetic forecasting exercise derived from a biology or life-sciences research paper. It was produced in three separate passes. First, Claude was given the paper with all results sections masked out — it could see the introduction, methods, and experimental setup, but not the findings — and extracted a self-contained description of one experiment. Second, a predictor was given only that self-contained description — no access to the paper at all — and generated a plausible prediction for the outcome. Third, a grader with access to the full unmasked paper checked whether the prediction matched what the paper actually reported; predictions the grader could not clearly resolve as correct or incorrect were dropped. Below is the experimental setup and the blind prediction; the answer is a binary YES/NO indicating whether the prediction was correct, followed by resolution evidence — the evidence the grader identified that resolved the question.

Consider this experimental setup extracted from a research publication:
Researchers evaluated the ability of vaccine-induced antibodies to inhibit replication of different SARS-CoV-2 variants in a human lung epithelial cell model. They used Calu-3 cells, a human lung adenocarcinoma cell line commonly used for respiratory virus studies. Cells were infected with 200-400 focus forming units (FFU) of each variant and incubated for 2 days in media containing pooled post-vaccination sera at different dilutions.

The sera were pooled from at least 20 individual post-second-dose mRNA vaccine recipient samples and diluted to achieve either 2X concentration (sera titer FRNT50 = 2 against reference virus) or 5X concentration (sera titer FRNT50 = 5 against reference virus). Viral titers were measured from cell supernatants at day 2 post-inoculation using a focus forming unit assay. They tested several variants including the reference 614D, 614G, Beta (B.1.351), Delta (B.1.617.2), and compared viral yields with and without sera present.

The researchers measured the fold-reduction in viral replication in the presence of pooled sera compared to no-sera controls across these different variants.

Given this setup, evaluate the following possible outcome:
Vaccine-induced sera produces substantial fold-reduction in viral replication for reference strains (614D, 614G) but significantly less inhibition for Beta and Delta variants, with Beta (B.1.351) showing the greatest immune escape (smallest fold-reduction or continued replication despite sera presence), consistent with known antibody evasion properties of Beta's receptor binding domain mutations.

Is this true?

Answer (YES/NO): YES